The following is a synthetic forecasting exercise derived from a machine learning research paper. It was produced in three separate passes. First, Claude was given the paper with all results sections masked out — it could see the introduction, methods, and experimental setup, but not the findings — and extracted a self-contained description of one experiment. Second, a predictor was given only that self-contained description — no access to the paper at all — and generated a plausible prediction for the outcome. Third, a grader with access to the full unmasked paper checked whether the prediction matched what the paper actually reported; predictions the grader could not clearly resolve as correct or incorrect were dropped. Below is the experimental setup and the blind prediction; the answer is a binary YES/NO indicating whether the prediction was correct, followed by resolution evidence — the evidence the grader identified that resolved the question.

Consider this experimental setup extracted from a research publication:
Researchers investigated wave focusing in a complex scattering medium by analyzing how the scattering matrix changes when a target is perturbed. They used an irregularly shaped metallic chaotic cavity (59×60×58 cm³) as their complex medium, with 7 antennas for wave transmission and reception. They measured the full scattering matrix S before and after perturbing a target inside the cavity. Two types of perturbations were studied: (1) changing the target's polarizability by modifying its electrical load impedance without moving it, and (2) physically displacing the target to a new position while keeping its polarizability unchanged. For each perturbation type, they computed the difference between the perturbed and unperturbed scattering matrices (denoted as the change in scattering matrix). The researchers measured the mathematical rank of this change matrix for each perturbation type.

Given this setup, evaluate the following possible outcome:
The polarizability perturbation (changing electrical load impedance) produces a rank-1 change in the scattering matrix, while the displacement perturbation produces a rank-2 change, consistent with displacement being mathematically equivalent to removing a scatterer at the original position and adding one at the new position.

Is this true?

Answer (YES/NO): YES